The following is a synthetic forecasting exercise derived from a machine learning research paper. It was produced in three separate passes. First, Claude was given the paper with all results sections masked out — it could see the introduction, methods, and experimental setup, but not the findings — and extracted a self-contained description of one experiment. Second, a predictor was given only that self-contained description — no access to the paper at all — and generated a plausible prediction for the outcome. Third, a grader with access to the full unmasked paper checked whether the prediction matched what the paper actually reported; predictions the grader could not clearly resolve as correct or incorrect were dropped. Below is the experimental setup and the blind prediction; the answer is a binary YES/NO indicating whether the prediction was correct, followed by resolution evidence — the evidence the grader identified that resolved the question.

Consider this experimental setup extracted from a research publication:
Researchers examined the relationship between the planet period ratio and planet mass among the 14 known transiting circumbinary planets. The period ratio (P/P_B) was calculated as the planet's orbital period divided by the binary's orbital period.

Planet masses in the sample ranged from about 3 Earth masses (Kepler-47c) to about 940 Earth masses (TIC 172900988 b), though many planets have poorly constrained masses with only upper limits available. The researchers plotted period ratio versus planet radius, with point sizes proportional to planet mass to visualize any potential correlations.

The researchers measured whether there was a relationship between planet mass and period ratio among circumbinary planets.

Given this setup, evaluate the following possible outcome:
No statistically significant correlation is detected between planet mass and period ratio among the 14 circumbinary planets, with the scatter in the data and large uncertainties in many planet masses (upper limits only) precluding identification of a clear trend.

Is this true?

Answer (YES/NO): YES